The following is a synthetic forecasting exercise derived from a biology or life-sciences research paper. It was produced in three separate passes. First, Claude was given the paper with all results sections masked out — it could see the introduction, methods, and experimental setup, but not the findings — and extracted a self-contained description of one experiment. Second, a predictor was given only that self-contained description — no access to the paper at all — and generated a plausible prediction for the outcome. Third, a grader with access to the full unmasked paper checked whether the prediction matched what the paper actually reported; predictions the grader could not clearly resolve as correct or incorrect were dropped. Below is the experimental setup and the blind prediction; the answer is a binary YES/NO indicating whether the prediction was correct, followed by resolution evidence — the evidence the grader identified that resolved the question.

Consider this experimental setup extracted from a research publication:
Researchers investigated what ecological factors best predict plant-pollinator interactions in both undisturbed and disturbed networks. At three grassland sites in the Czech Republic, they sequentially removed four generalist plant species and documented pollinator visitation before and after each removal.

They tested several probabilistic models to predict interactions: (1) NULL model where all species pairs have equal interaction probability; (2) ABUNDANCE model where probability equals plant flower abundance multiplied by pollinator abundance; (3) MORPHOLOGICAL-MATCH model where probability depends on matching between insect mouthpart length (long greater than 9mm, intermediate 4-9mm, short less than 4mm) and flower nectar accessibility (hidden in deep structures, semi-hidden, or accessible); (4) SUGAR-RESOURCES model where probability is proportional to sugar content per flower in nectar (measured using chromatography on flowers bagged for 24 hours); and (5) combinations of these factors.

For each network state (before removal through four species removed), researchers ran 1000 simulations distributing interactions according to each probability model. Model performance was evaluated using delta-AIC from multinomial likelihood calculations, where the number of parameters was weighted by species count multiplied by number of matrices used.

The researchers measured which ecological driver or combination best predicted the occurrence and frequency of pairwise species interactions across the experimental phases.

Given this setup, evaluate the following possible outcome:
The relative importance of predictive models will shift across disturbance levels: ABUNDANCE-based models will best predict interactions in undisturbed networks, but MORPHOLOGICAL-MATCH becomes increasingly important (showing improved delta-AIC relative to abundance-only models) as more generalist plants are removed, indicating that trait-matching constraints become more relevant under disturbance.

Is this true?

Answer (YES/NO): NO